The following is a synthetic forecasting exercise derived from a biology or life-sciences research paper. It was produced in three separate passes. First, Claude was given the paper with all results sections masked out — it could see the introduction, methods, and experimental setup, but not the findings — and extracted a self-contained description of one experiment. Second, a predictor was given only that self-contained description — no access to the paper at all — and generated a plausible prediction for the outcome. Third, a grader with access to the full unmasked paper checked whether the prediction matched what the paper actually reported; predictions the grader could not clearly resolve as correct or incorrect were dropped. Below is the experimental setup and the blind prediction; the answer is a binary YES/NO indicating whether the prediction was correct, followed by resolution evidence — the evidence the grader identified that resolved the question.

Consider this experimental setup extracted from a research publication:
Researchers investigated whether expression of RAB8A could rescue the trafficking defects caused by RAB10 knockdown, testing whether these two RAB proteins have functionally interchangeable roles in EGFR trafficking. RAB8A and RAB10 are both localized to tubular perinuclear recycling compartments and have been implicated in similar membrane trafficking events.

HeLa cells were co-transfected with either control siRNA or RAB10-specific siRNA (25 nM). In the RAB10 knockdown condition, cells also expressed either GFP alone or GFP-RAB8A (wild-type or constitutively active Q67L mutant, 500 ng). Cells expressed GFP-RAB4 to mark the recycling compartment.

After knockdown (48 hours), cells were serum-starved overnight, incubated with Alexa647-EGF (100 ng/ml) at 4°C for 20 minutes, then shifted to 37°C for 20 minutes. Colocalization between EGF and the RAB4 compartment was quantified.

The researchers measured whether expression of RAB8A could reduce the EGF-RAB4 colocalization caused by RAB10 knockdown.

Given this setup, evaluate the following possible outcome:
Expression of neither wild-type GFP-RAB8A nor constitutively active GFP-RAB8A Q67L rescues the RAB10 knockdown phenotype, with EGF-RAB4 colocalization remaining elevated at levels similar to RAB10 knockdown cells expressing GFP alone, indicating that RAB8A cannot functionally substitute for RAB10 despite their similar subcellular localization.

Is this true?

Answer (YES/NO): NO